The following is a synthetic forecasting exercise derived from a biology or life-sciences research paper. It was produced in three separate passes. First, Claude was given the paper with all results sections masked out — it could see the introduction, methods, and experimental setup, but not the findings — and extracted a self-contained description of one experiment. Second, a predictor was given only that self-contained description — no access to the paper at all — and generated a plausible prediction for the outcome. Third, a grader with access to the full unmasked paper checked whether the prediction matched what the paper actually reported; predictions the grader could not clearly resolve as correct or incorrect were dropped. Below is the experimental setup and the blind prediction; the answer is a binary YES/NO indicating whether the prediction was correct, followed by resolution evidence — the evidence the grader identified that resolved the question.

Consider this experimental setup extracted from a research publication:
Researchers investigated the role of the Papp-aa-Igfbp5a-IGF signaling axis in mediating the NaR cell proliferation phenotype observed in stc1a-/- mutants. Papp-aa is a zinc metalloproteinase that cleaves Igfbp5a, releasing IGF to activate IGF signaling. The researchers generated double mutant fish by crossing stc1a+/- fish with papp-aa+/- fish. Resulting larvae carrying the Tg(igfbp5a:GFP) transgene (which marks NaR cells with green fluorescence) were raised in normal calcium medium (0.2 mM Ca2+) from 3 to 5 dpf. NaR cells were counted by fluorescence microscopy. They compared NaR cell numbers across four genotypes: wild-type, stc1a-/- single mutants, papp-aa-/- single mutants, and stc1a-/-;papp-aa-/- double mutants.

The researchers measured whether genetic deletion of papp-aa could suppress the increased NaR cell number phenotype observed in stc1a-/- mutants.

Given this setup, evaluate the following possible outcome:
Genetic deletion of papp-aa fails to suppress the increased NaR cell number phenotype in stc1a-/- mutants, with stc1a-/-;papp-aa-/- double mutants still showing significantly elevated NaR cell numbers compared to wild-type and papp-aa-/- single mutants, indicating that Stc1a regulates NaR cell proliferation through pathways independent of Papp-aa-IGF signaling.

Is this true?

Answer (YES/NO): NO